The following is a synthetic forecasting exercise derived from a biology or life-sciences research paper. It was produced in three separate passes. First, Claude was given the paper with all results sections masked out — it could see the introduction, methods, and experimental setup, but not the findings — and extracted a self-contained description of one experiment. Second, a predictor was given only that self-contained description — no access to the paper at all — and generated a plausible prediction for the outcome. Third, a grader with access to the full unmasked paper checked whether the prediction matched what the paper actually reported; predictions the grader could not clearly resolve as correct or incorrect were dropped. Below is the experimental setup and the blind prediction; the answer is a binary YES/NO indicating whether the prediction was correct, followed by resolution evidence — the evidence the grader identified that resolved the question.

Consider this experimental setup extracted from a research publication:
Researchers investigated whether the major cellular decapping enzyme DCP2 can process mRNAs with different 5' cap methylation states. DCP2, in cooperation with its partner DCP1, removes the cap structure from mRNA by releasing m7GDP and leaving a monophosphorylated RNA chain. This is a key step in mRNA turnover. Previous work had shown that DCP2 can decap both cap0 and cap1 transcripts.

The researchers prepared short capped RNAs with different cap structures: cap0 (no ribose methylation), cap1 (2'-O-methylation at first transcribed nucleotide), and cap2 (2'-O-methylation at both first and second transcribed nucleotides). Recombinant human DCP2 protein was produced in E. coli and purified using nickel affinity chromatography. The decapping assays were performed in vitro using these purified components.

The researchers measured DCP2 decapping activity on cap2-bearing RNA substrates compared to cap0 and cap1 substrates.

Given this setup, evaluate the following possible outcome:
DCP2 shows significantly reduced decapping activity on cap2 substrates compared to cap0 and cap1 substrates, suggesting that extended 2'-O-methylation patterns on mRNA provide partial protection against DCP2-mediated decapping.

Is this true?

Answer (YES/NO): NO